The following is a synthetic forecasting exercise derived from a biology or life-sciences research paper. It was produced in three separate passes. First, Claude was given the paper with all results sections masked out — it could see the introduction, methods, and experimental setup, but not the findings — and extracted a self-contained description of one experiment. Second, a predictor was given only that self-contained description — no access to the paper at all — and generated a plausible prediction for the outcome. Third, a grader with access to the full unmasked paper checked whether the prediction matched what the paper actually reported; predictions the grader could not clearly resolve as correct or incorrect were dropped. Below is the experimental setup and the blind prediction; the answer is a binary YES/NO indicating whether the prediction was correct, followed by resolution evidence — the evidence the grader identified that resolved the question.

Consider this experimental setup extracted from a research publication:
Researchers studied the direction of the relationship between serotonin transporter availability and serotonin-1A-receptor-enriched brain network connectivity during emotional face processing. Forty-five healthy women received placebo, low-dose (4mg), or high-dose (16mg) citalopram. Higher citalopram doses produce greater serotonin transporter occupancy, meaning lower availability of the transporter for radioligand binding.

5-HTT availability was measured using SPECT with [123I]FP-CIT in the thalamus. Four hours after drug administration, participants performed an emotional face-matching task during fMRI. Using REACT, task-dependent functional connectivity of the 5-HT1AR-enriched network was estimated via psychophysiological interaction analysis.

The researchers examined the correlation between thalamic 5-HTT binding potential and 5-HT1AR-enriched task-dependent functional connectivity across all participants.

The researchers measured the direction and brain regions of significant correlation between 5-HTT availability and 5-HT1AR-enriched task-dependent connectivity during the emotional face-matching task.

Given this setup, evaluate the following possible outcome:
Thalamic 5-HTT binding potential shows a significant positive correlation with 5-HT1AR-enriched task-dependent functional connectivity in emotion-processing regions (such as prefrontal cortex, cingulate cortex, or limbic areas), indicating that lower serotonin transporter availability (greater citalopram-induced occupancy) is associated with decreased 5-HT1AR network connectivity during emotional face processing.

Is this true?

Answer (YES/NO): NO